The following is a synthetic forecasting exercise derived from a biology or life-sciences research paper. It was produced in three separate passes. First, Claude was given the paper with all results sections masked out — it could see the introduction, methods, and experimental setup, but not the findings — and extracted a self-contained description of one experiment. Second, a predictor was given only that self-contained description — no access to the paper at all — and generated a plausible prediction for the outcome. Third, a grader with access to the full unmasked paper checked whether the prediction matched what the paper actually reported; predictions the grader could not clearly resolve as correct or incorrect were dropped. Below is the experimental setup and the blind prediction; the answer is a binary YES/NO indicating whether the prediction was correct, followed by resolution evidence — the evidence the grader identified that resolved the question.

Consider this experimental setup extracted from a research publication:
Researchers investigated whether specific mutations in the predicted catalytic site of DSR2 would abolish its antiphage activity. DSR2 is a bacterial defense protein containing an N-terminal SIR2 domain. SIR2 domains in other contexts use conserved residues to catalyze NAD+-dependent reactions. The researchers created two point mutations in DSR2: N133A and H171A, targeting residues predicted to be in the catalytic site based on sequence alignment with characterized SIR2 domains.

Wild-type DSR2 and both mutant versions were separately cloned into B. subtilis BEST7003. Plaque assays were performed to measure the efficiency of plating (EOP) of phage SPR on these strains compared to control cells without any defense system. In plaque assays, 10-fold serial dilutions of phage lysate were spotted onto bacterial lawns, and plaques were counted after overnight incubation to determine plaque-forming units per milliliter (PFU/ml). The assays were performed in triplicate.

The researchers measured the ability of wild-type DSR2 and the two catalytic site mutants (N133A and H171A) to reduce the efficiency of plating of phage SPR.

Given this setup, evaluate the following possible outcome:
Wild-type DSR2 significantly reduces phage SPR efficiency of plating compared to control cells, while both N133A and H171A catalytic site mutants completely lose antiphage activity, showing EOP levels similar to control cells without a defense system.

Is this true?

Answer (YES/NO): YES